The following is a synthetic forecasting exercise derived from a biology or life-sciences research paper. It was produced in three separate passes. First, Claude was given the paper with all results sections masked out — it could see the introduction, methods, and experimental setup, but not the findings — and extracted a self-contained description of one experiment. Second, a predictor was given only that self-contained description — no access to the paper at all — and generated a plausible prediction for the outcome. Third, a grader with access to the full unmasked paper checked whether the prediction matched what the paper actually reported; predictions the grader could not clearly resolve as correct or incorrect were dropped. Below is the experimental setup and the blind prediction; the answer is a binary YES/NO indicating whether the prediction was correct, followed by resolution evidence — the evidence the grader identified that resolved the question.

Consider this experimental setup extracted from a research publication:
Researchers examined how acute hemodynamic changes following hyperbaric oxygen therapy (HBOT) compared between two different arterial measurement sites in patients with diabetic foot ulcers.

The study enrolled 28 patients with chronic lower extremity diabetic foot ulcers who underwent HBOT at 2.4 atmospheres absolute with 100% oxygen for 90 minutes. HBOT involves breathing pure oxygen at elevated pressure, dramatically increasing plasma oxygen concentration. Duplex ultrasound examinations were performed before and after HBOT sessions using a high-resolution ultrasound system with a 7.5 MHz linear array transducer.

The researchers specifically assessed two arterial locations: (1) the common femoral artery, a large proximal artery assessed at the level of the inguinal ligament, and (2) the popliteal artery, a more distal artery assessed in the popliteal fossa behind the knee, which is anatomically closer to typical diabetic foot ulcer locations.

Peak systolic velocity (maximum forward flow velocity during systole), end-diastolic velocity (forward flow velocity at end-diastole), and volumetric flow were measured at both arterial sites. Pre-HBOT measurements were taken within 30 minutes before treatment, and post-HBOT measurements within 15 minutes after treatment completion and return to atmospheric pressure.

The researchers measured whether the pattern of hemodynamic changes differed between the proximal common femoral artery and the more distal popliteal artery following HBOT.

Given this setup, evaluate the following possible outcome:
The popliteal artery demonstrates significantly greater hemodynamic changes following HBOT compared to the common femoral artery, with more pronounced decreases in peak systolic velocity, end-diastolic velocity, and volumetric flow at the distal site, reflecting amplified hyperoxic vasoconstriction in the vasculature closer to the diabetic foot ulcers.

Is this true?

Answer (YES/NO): NO